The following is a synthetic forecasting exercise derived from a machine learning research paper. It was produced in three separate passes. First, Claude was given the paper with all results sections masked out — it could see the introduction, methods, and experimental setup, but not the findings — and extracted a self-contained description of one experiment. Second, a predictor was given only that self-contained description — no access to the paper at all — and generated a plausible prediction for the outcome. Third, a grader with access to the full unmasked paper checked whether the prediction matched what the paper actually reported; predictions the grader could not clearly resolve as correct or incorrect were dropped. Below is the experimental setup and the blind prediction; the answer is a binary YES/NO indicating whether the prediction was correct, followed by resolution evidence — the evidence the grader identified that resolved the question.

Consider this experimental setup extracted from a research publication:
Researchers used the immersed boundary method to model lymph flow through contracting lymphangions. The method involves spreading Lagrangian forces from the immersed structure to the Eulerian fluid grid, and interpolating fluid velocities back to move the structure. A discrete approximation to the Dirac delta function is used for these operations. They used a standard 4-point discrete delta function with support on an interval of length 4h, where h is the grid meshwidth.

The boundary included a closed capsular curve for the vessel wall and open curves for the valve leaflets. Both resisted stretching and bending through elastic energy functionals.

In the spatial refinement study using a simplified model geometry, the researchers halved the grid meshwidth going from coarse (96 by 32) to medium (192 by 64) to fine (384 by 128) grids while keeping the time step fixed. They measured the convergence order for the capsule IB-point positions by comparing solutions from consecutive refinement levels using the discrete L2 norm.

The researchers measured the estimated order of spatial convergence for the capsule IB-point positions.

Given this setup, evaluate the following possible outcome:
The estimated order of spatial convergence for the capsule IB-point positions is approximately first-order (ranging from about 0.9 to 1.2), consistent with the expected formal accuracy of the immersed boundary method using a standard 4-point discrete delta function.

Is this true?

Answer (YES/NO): NO